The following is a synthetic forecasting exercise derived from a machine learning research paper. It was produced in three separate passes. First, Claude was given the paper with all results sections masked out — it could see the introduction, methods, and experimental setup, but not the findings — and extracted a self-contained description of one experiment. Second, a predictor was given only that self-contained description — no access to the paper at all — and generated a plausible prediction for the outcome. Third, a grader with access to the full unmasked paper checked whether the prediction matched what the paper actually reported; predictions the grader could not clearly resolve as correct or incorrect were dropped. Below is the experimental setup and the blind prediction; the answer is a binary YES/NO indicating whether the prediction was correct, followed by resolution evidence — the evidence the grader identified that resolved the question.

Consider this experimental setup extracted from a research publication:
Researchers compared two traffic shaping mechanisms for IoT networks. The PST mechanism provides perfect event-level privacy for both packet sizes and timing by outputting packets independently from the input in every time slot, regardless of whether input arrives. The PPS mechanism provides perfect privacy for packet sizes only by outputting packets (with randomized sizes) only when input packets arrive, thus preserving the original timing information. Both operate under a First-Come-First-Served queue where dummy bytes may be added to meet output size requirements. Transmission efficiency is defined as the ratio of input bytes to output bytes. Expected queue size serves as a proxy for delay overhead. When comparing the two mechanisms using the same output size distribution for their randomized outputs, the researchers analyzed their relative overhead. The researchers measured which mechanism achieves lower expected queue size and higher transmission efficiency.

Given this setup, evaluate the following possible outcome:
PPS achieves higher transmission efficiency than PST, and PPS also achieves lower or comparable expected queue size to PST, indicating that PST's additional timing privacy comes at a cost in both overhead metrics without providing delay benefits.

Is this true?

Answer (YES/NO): YES